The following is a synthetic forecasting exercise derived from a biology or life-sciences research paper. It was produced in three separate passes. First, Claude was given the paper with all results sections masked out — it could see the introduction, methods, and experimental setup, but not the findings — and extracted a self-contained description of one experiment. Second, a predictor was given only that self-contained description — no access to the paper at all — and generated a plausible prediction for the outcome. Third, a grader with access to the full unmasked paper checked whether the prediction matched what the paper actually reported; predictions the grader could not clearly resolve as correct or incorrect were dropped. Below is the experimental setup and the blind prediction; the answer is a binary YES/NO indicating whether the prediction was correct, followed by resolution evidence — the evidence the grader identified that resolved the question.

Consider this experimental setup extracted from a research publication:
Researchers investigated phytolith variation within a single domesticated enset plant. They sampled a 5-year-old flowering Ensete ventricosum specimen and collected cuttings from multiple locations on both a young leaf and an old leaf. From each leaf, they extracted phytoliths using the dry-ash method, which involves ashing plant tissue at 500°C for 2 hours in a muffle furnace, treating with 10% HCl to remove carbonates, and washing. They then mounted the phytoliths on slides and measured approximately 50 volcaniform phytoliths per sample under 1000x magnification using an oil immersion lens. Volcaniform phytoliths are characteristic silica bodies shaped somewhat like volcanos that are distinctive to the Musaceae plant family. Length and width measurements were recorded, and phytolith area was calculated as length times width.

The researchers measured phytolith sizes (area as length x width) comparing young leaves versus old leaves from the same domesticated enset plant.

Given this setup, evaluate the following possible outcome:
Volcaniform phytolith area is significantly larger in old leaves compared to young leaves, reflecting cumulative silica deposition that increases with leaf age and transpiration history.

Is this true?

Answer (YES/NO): YES